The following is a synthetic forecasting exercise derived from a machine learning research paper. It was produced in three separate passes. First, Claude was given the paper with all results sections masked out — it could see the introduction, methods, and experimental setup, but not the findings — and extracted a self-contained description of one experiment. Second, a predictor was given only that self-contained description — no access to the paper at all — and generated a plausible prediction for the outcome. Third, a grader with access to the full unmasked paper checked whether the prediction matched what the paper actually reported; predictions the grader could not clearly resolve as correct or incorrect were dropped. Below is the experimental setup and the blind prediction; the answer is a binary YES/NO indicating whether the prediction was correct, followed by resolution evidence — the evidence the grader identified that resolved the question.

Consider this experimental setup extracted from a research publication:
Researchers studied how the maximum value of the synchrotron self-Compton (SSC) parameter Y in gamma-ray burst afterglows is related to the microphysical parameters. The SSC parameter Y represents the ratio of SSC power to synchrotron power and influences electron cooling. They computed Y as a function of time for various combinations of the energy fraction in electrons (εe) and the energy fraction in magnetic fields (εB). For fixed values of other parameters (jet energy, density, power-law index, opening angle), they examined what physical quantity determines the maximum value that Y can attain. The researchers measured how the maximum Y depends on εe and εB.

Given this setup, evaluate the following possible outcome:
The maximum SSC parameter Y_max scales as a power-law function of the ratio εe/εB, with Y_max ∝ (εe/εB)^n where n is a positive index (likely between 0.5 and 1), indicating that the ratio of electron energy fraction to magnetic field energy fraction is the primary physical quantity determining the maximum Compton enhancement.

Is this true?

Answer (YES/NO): YES